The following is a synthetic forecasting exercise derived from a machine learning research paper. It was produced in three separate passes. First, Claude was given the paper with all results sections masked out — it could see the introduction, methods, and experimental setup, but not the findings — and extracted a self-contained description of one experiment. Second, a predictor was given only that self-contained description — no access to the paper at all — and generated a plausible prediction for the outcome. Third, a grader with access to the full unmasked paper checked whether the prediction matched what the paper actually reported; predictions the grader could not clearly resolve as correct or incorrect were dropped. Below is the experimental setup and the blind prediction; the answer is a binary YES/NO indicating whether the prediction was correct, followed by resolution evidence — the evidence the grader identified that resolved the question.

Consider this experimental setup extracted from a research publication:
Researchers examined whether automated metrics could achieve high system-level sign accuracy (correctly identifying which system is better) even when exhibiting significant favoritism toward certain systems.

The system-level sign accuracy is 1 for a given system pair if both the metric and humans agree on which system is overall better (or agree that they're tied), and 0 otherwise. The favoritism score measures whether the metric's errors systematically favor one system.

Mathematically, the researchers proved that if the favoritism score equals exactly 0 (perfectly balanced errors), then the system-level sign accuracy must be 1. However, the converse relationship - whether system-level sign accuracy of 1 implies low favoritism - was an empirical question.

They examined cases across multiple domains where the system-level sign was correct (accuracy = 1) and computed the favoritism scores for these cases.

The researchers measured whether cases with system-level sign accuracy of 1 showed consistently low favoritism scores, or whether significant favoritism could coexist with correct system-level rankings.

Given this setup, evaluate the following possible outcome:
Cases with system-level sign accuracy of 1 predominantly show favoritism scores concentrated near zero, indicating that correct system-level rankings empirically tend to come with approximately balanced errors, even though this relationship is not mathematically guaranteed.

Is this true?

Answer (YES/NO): NO